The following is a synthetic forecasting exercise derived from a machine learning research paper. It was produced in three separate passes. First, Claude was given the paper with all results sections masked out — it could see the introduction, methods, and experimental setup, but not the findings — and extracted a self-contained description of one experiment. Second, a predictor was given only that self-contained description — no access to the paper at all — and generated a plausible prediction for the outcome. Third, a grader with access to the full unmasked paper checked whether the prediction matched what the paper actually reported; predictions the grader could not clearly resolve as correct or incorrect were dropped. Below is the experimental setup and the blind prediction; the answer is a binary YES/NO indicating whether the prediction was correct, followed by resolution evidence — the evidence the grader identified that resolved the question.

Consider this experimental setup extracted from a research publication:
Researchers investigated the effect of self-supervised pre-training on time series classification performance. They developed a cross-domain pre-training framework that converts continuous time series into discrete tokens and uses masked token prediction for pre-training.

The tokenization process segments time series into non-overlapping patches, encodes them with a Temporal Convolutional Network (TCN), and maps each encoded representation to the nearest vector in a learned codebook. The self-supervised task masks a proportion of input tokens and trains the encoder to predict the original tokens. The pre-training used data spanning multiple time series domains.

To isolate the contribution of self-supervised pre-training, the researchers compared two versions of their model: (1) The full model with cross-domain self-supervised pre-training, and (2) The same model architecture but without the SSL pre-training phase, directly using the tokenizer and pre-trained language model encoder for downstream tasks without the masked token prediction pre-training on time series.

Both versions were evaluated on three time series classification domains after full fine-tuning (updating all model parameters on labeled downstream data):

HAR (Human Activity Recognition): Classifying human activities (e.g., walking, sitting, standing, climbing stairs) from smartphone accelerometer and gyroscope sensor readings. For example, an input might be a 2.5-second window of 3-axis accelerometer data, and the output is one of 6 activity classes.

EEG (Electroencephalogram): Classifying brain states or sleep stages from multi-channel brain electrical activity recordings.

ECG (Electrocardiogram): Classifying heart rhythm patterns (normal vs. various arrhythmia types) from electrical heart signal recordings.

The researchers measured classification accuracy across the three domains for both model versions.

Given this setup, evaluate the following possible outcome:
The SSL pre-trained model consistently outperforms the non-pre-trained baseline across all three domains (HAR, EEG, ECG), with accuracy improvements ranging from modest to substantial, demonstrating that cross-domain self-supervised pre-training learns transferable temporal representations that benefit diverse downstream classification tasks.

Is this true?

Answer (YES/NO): YES